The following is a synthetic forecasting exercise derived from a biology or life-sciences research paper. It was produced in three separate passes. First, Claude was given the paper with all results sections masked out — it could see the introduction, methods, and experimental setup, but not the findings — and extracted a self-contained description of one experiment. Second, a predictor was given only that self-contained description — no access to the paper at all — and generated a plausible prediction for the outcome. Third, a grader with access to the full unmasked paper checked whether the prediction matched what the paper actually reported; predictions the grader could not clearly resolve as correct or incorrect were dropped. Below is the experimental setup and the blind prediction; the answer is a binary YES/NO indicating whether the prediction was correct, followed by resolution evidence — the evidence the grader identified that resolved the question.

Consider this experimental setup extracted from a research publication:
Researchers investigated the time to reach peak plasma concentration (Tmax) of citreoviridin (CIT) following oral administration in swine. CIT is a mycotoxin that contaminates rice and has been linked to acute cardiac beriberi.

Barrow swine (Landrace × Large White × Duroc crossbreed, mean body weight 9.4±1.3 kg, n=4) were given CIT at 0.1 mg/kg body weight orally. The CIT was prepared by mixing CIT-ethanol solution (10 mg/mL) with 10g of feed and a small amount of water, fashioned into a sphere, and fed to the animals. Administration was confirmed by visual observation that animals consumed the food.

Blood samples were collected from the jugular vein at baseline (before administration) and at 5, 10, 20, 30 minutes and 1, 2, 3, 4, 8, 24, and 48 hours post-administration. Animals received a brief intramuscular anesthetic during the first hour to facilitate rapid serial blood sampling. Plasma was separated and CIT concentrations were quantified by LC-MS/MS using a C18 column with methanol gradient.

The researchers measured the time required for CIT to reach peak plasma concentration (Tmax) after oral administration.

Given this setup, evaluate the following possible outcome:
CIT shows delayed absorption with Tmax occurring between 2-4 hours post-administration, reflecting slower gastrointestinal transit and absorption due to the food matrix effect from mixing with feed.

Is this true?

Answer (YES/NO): NO